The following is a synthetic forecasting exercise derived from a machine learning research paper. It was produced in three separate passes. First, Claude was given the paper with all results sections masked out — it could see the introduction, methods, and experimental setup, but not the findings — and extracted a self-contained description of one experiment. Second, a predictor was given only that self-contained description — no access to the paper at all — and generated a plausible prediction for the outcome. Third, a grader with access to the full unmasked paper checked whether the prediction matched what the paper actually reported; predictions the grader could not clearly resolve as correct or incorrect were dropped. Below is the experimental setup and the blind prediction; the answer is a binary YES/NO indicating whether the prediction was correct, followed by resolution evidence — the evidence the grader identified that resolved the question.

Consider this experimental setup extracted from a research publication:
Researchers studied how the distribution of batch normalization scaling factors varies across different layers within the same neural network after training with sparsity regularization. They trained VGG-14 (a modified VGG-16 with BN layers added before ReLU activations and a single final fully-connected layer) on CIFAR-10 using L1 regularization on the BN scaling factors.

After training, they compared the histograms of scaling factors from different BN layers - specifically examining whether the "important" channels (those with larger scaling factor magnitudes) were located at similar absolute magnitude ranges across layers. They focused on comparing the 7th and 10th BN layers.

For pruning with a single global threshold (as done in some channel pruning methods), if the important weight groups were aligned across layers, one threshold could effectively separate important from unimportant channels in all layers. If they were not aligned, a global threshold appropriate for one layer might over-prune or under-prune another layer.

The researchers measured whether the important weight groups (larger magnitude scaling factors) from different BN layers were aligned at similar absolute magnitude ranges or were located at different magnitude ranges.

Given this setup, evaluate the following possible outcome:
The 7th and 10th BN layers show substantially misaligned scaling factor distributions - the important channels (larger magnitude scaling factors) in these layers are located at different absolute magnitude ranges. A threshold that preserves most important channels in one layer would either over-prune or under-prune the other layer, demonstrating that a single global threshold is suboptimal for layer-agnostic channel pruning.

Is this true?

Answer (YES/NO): YES